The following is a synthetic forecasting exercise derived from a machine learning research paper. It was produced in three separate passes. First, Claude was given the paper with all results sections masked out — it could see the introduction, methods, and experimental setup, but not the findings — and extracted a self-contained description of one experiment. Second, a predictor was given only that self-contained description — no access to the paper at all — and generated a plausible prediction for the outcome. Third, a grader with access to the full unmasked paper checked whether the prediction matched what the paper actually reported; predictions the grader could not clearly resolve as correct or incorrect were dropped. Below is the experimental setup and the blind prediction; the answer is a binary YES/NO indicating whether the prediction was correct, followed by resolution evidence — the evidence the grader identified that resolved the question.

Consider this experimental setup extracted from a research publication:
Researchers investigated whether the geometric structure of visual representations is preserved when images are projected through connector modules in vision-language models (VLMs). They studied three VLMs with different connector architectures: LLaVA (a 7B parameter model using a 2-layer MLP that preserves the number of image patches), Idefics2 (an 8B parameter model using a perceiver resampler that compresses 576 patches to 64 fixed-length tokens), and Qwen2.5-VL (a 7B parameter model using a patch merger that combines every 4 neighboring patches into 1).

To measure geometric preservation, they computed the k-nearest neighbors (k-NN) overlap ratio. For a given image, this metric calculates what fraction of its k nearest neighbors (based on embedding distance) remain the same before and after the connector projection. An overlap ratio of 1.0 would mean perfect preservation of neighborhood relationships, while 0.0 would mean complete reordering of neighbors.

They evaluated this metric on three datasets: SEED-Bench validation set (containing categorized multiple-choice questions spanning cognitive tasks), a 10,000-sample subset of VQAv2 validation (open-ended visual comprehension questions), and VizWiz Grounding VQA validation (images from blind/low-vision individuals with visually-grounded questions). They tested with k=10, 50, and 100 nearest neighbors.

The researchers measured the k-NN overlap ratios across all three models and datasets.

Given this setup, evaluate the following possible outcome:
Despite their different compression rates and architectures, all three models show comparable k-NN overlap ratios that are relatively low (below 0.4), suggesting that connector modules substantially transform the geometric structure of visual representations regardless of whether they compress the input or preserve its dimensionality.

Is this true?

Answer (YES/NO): NO